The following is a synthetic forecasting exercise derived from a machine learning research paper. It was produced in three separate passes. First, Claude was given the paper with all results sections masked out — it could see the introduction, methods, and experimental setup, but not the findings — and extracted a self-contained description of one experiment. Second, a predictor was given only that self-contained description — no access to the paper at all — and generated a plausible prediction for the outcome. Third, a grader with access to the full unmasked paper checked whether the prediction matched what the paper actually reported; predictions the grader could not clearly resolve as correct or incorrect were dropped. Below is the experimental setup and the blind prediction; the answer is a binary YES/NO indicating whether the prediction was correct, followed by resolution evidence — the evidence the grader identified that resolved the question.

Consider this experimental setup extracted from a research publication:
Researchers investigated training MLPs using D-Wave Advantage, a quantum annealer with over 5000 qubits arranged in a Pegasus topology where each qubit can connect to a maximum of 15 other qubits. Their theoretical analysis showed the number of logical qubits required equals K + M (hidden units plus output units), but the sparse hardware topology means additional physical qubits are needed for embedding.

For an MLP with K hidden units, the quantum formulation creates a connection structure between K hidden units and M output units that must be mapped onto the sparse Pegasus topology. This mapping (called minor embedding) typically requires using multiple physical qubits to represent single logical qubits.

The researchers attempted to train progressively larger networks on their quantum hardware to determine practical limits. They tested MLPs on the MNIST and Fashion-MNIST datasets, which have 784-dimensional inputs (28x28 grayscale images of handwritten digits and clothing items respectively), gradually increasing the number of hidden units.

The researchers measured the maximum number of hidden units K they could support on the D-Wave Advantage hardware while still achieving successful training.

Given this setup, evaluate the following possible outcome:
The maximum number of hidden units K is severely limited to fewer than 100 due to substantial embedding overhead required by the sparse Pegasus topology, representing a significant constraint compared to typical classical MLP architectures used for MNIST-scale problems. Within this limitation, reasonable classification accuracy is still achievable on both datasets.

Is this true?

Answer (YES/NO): NO